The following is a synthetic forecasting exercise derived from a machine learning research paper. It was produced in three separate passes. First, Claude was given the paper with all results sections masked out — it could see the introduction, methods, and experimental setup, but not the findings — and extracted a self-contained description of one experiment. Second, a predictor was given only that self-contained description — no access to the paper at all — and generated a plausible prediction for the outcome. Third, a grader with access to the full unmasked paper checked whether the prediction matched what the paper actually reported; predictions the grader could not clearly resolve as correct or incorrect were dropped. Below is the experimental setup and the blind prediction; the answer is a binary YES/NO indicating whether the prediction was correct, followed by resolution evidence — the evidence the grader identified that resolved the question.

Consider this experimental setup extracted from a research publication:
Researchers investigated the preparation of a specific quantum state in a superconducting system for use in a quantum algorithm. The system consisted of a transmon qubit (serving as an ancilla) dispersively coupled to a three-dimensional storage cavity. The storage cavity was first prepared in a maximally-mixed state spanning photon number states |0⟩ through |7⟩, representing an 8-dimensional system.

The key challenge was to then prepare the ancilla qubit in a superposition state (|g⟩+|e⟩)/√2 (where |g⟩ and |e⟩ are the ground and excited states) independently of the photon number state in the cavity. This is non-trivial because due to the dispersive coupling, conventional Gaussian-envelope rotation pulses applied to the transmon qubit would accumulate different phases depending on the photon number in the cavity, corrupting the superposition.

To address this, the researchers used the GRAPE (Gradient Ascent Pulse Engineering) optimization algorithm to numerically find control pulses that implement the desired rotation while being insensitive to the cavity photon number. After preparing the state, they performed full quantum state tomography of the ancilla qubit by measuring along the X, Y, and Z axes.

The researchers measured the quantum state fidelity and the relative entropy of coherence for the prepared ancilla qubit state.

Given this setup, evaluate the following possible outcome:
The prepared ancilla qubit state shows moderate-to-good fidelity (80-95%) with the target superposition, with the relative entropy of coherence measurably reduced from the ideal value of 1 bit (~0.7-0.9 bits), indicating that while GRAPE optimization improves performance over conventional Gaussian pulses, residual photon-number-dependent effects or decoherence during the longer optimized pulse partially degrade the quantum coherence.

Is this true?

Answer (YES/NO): NO